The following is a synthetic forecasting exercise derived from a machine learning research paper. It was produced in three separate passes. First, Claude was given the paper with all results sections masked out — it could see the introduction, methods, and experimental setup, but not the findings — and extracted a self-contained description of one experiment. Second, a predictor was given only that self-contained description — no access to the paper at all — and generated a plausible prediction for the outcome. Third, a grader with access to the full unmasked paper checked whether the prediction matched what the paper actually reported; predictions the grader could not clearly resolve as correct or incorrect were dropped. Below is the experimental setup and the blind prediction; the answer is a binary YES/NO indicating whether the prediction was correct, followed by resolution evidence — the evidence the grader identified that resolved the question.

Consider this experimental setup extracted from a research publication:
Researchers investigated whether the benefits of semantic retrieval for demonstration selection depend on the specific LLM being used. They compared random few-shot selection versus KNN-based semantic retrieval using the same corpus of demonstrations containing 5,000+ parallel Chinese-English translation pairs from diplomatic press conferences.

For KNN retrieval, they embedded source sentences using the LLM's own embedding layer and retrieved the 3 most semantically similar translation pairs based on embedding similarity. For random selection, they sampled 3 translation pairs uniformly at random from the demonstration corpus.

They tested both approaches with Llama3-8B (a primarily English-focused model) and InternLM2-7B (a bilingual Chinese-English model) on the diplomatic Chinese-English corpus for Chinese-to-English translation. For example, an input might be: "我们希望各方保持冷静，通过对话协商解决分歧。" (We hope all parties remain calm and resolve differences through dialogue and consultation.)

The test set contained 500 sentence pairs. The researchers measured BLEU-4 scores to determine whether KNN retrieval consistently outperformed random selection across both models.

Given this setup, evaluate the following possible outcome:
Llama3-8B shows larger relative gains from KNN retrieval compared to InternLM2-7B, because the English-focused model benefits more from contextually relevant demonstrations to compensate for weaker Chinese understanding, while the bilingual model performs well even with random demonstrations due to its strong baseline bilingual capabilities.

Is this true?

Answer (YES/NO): NO